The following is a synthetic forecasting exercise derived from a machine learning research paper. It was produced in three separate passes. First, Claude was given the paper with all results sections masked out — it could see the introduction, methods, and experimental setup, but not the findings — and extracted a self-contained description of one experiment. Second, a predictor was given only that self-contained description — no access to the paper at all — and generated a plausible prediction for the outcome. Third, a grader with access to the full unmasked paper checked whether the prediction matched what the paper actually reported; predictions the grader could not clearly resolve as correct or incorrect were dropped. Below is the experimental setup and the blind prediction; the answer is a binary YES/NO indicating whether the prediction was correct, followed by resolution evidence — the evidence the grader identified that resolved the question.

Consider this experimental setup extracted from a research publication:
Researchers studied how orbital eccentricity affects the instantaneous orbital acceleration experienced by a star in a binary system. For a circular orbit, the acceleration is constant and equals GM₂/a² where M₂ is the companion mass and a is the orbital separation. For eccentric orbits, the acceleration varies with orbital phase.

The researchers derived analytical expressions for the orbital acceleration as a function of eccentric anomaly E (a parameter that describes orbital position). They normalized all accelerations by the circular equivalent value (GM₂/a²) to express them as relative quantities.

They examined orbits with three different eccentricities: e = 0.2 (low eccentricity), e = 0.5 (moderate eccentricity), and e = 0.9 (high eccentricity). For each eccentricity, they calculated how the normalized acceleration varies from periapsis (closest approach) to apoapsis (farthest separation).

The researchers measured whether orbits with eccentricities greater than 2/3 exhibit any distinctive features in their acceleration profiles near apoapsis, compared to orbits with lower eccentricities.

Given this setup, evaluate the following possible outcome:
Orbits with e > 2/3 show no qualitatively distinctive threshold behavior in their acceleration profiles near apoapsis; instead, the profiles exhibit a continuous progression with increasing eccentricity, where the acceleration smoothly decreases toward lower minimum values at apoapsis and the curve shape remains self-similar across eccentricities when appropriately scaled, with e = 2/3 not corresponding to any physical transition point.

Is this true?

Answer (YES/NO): NO